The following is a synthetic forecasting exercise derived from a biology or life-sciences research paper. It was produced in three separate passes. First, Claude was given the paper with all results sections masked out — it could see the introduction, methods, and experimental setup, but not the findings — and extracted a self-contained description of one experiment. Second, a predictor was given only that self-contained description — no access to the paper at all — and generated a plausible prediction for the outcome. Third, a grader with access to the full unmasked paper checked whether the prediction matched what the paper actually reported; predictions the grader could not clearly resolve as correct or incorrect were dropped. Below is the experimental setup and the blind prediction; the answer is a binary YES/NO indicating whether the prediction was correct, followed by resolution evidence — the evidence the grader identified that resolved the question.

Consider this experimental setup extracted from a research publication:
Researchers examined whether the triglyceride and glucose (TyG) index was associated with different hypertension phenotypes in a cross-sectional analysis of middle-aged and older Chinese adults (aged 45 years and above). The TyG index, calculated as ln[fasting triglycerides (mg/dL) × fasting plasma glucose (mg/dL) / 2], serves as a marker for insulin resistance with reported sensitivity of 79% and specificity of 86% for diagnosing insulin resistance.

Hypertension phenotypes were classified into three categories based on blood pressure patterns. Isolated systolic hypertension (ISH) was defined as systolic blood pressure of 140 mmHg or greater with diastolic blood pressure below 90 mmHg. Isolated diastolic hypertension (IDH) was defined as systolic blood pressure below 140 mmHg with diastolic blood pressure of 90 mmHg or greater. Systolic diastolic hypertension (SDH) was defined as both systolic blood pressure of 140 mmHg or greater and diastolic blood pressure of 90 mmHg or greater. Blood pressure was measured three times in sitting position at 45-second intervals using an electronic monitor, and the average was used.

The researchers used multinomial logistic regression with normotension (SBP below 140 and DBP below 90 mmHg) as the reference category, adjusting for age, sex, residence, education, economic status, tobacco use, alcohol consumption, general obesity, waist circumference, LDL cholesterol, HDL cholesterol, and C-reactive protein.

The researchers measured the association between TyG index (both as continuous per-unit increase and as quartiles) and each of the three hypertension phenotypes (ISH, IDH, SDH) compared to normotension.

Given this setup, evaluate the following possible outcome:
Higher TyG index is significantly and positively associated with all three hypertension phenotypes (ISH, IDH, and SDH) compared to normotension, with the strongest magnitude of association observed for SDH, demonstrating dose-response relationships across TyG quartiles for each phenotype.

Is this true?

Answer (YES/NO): NO